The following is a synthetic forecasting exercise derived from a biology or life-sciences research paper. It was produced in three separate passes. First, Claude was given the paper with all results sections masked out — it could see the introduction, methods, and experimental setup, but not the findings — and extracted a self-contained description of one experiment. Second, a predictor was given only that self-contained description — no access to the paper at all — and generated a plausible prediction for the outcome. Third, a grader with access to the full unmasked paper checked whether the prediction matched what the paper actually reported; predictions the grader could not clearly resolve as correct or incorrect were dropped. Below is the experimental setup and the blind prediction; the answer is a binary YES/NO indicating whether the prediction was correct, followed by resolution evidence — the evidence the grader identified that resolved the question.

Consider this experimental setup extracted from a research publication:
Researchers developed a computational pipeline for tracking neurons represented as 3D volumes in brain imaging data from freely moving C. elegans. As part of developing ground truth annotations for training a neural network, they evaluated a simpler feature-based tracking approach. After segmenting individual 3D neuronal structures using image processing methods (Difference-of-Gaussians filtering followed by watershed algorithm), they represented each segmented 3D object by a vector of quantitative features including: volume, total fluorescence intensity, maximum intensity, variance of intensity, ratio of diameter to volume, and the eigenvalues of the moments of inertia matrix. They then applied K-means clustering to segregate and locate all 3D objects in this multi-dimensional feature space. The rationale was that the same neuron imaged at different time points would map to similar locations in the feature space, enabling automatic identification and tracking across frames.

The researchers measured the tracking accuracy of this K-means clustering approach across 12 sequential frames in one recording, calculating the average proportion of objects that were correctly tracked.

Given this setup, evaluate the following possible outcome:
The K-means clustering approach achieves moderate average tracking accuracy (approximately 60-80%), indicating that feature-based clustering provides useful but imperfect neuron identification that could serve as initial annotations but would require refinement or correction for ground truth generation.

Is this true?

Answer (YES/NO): YES